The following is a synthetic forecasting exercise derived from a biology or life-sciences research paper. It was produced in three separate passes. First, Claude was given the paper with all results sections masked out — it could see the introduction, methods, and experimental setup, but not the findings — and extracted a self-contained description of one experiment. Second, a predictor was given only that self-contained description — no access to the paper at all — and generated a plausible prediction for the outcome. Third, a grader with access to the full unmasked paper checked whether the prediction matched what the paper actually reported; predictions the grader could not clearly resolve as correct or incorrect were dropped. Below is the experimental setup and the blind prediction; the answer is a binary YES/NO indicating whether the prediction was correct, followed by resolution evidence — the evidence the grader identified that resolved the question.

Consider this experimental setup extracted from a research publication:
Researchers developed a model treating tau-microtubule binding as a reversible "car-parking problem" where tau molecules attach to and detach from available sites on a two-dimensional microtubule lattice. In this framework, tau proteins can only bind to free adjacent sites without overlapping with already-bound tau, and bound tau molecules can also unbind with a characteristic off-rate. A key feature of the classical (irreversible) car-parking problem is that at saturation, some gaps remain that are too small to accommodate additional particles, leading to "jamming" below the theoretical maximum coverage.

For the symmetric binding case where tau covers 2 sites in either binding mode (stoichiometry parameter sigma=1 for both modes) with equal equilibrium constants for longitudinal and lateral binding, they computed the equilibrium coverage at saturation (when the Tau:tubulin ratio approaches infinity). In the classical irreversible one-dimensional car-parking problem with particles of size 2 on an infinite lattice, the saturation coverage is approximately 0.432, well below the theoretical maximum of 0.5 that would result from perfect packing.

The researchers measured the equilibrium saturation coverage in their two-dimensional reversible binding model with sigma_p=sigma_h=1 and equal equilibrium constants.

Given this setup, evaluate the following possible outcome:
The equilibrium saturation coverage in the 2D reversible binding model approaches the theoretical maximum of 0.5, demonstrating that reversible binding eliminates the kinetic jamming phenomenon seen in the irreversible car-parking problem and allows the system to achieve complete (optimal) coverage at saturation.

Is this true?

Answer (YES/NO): YES